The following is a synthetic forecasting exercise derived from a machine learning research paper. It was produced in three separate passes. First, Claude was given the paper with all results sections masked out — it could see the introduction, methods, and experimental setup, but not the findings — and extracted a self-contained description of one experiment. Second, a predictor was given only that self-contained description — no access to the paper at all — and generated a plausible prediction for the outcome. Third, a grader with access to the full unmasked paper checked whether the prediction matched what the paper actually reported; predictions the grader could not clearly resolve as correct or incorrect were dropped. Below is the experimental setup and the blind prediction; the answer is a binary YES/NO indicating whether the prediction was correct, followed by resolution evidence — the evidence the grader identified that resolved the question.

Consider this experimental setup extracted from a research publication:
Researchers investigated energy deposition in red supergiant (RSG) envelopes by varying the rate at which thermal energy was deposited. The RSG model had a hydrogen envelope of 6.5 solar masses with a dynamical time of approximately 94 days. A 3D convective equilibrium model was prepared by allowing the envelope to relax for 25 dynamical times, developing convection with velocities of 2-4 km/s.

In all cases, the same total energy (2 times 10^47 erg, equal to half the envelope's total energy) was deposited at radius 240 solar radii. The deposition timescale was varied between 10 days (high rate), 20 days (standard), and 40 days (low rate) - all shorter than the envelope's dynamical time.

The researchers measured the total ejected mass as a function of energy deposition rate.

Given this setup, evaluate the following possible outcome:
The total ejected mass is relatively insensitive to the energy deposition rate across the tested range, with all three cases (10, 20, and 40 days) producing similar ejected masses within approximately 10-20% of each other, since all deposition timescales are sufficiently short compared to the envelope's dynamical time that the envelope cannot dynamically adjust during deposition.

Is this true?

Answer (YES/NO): NO